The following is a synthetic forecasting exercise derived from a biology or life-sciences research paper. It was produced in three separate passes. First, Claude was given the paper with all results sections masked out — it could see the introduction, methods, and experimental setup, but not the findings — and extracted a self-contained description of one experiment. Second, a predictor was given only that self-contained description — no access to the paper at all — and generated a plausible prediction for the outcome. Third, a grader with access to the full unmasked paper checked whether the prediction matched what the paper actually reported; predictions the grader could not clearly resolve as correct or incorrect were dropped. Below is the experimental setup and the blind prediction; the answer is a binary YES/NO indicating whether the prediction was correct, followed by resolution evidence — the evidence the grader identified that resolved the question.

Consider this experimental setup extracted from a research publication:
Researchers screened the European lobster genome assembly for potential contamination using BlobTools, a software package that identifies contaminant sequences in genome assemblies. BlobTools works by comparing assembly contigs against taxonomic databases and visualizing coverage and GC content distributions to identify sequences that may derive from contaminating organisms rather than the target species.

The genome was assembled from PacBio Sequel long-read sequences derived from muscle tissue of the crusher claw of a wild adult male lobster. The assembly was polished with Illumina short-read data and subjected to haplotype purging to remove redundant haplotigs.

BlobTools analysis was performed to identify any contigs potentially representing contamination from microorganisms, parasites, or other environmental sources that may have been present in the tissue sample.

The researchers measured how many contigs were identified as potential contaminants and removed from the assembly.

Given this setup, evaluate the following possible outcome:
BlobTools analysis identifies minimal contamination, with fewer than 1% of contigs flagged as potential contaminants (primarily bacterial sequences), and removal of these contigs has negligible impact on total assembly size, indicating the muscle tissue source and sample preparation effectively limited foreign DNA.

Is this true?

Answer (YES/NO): NO